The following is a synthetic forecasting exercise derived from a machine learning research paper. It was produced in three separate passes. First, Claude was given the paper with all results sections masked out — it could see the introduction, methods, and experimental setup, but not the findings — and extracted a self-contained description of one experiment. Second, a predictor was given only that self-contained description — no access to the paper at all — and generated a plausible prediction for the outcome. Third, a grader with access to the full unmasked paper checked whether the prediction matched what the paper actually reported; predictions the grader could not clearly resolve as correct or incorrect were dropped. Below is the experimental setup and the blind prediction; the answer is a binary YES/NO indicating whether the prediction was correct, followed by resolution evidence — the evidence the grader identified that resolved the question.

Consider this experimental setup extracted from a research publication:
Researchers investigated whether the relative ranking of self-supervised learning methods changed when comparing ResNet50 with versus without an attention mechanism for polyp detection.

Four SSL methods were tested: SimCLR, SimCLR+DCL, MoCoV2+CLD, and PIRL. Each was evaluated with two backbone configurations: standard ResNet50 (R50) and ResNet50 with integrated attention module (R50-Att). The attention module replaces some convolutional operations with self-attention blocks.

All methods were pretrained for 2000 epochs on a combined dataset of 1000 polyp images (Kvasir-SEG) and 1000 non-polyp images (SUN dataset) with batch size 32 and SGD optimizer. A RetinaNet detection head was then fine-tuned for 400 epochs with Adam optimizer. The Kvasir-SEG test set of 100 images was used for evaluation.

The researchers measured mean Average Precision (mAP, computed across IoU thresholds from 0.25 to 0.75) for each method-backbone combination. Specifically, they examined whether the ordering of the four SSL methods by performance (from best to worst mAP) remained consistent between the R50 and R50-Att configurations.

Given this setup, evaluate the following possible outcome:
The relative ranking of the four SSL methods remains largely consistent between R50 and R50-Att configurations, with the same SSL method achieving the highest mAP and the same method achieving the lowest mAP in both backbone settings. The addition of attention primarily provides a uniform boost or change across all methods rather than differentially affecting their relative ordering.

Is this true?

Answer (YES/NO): YES